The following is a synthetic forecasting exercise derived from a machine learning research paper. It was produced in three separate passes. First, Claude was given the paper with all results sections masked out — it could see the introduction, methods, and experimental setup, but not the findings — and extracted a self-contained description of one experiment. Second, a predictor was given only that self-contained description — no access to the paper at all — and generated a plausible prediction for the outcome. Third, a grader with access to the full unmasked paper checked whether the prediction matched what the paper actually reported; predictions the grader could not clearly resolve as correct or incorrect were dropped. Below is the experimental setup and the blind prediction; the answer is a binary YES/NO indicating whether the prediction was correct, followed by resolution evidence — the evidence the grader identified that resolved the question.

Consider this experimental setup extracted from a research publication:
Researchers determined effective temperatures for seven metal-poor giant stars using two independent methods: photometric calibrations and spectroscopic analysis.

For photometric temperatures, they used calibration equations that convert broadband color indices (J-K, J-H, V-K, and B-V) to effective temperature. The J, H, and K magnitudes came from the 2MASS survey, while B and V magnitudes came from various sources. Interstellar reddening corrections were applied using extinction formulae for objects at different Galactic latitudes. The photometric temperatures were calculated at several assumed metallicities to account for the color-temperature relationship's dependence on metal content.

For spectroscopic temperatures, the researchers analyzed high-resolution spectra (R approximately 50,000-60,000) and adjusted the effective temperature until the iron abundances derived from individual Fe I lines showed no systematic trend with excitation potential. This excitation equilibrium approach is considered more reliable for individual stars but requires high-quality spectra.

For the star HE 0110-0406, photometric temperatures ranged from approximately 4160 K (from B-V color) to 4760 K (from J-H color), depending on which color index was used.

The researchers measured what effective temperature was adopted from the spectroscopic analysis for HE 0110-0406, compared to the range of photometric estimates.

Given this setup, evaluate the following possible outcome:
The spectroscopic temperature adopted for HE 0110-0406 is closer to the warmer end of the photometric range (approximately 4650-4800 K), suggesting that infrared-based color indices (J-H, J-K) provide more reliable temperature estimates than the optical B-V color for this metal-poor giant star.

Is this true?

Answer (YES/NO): YES